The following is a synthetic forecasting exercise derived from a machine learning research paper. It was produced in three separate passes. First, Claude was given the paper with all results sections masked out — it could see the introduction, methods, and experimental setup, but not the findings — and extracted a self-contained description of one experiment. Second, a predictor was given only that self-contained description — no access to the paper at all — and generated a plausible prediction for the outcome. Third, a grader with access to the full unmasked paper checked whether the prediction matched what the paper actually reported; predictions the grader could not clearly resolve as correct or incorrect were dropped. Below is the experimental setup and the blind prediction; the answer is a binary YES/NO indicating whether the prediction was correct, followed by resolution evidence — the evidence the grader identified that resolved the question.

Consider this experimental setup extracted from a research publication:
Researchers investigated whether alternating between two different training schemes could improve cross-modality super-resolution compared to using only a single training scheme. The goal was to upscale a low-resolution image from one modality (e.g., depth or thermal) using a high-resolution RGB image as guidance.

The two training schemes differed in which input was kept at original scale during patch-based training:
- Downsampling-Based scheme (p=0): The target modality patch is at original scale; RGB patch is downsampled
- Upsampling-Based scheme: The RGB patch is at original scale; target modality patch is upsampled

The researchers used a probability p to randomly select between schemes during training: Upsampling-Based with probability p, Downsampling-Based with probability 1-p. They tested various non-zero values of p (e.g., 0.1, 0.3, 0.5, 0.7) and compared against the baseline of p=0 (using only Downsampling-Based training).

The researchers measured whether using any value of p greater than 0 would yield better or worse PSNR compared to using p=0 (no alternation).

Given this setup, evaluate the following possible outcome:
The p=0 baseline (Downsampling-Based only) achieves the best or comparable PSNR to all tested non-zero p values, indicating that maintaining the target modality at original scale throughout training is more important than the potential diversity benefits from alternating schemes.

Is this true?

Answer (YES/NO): NO